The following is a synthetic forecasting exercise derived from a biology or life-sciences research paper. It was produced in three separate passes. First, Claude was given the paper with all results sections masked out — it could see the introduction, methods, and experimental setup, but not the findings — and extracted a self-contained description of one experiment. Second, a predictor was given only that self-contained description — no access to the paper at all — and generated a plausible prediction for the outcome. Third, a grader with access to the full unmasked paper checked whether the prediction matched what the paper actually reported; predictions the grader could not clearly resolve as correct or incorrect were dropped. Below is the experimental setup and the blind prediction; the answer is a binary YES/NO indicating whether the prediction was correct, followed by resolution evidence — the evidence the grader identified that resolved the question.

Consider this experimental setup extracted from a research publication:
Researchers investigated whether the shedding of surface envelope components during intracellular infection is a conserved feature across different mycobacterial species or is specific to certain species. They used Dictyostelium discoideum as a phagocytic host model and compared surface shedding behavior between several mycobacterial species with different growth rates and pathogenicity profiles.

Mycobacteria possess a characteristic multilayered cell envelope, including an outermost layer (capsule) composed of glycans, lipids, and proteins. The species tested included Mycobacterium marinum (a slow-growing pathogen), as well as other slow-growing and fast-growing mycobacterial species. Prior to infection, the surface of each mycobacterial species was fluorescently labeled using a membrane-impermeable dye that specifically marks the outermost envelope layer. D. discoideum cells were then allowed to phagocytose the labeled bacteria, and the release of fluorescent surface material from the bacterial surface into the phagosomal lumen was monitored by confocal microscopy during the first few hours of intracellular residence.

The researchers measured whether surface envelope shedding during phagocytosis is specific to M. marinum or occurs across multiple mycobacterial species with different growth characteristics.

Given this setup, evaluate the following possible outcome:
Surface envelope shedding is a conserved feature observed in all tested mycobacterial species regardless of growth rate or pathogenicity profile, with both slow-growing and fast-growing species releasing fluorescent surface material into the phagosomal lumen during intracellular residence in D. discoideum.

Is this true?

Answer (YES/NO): YES